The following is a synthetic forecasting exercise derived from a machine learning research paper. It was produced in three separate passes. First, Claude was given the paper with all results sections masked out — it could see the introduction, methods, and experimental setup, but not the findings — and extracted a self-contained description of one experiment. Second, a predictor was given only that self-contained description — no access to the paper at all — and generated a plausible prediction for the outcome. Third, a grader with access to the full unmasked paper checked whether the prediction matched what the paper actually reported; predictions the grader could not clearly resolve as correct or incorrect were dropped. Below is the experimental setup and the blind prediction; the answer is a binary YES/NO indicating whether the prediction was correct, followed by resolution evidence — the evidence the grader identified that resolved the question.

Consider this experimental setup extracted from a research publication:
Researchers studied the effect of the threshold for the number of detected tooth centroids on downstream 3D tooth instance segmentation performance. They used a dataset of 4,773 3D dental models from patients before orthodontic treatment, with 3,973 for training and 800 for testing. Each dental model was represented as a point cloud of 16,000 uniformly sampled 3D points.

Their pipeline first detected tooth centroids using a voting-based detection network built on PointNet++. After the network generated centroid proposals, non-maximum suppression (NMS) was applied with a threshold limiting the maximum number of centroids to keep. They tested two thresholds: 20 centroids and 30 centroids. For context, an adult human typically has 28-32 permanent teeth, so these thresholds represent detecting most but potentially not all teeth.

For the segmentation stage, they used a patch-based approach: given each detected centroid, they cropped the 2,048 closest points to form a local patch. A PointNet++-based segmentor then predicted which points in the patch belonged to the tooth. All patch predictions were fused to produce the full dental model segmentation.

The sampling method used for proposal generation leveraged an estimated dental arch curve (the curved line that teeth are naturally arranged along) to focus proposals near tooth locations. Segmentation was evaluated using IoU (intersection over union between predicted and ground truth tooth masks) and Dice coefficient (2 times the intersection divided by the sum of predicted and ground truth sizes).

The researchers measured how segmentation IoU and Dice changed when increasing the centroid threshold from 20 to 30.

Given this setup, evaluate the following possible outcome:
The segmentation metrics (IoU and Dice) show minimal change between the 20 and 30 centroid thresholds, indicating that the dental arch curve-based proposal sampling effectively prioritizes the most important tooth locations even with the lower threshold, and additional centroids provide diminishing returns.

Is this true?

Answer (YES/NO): YES